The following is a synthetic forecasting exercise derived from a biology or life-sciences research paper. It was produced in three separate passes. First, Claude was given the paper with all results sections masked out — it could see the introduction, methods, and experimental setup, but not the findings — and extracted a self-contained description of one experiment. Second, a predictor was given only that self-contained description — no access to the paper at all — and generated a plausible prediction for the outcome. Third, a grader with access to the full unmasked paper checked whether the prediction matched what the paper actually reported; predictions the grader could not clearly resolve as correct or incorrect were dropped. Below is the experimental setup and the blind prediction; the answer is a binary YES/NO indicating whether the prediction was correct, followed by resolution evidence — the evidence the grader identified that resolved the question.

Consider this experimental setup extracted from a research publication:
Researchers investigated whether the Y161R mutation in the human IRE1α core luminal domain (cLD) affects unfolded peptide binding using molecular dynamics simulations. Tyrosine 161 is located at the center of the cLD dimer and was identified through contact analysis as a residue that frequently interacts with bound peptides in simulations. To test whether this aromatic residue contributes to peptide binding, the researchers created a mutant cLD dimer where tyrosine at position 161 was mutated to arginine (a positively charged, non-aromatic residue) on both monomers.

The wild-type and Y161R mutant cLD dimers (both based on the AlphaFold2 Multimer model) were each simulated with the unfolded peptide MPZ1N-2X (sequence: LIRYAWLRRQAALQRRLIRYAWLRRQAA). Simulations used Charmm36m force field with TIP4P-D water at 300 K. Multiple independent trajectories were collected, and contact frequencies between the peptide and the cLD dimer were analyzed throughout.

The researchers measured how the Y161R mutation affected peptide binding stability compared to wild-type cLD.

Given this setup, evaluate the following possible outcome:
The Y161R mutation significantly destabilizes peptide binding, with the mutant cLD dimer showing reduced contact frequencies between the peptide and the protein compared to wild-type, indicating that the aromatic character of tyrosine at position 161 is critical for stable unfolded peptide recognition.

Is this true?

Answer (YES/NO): NO